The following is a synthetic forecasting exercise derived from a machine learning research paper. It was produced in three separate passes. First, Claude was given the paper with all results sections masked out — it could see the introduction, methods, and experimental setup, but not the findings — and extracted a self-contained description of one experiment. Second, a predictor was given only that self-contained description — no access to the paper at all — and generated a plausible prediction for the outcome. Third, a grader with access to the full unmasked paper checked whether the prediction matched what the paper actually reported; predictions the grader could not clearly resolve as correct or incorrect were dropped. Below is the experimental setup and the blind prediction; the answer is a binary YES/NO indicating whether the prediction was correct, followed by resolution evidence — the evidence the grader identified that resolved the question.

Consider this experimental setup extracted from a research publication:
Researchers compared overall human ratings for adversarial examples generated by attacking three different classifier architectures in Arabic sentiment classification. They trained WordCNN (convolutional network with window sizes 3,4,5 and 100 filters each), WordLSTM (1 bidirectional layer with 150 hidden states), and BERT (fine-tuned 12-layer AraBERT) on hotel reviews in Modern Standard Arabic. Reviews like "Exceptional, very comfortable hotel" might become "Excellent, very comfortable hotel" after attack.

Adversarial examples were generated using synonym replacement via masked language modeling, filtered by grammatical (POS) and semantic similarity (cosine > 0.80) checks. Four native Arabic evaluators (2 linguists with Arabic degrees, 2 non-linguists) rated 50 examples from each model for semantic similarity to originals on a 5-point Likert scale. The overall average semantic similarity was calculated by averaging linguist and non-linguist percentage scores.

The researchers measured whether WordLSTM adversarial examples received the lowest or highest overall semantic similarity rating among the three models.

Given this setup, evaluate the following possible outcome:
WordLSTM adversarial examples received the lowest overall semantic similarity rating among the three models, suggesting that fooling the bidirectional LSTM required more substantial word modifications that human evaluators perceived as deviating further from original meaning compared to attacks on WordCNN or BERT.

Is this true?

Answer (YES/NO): YES